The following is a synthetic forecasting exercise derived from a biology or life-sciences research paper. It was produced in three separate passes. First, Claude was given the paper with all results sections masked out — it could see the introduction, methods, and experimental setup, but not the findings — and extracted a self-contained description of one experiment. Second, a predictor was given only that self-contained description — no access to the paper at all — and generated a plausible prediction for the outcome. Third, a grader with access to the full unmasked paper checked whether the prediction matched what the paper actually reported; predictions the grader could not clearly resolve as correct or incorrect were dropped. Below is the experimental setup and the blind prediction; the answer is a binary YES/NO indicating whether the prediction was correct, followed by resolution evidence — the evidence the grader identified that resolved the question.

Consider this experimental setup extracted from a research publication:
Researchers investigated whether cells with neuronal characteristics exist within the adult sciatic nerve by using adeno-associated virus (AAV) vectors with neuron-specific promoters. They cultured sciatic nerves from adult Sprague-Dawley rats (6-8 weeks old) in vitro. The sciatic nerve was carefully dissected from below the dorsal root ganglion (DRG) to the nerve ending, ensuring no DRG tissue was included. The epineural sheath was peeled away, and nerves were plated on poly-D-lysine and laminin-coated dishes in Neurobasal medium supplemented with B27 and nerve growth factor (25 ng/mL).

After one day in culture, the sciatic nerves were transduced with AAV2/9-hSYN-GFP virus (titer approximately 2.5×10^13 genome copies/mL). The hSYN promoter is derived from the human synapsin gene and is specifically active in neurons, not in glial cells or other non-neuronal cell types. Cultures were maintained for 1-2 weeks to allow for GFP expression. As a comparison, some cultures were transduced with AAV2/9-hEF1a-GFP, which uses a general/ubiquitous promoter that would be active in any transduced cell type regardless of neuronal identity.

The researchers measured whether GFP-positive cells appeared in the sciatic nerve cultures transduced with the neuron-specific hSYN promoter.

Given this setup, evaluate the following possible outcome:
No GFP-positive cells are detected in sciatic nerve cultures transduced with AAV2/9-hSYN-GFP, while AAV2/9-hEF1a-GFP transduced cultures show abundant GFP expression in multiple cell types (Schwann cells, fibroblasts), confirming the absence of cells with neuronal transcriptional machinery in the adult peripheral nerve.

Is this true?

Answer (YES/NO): NO